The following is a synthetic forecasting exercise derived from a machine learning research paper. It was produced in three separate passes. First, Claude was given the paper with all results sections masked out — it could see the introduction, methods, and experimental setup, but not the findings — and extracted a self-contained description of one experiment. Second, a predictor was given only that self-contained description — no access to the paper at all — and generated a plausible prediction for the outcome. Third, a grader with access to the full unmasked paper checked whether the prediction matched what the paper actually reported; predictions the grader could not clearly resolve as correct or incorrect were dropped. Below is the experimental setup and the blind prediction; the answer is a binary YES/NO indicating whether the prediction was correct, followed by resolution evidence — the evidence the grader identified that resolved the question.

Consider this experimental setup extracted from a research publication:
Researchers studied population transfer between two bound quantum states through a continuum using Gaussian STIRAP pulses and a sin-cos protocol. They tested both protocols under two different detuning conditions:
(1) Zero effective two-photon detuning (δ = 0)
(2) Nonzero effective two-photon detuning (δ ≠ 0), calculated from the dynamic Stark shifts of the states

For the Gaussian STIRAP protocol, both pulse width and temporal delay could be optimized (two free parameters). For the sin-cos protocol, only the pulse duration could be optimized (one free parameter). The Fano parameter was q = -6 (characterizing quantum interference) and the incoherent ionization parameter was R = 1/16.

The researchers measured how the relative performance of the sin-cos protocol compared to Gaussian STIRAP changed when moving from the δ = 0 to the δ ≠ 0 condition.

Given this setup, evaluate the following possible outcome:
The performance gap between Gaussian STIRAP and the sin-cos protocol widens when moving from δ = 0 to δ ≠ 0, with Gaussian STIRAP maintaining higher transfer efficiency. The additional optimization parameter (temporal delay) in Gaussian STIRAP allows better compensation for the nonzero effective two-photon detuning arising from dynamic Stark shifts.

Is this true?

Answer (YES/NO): YES